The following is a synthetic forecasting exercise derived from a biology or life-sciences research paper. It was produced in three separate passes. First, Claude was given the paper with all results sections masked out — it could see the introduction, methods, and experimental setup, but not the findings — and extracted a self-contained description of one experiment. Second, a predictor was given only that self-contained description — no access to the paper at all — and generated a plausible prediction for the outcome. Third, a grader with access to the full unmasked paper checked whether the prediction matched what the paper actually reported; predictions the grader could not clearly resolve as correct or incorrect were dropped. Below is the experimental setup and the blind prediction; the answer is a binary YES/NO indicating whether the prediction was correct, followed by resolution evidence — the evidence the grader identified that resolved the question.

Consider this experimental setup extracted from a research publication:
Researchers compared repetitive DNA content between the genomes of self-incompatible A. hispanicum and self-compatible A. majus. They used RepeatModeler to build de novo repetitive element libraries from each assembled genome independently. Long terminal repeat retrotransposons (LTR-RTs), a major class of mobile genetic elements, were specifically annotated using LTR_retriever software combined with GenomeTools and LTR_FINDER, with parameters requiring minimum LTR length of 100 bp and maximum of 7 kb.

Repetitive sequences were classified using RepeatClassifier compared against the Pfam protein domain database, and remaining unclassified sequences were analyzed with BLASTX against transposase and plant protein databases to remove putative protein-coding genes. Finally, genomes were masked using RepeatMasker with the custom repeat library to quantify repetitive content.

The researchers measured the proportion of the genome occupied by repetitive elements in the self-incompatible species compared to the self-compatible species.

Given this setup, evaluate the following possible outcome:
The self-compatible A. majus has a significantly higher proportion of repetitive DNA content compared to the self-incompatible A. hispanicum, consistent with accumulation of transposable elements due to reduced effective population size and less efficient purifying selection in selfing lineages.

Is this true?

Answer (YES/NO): NO